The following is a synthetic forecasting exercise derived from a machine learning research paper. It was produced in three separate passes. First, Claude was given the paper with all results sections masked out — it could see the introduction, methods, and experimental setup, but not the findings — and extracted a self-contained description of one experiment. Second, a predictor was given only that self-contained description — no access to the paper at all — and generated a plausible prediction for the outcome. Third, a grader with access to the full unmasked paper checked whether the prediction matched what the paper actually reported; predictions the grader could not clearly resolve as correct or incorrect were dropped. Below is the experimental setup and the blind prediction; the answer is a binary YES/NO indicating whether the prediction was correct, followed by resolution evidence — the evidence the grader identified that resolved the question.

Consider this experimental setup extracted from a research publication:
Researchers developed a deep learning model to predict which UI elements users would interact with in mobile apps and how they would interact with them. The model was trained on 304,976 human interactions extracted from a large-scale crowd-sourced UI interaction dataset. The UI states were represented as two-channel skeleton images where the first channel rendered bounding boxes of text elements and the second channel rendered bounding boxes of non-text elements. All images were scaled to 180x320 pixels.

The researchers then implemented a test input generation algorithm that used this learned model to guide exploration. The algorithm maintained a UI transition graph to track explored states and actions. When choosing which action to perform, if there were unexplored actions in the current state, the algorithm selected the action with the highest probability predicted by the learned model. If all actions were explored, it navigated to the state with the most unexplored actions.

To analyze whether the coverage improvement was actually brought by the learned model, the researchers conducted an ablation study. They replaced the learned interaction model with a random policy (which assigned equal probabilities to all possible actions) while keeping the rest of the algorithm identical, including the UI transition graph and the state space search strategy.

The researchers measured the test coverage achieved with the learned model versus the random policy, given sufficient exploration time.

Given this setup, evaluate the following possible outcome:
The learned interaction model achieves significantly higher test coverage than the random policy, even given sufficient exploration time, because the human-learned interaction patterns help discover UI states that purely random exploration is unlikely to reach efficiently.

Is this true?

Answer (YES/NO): NO